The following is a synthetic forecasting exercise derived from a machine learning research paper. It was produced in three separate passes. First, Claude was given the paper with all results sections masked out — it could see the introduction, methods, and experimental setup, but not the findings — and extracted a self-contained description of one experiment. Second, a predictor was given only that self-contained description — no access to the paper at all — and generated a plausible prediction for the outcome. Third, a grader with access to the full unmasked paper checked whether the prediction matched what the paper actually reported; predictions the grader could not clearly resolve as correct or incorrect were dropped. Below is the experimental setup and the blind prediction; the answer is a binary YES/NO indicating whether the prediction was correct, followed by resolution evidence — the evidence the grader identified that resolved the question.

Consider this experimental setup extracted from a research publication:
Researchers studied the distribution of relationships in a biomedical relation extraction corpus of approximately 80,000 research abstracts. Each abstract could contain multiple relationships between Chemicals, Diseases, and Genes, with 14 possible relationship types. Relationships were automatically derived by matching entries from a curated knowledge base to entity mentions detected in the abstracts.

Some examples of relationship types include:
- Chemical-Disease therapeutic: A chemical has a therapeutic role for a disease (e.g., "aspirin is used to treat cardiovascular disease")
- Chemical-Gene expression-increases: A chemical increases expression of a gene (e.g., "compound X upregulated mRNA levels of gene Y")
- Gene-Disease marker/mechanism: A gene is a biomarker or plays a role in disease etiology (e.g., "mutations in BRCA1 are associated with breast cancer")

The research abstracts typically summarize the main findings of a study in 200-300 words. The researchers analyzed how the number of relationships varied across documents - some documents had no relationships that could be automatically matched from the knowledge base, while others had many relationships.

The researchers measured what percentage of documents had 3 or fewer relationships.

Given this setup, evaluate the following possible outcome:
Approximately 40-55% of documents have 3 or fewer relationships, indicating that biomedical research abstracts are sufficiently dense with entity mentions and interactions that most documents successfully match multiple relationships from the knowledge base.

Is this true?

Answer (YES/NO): NO